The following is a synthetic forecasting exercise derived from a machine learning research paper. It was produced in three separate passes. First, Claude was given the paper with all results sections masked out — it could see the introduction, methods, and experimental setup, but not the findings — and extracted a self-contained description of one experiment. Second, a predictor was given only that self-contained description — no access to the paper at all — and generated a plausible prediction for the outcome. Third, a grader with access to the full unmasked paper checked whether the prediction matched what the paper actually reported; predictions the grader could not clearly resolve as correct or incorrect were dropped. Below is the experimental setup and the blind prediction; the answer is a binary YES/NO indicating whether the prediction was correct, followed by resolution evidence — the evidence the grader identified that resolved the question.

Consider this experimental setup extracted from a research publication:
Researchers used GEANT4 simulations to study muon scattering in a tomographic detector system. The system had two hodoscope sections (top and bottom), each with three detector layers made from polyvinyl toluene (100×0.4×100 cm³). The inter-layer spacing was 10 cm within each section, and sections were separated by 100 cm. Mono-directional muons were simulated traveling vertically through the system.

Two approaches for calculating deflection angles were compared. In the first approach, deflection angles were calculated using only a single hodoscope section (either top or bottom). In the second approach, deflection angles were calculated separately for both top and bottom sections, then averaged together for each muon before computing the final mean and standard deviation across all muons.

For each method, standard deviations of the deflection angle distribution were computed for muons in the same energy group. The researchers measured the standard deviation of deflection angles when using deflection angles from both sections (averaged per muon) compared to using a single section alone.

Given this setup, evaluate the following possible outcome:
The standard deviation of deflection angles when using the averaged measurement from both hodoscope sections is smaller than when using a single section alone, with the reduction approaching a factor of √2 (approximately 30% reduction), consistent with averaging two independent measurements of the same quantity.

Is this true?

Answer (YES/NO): NO